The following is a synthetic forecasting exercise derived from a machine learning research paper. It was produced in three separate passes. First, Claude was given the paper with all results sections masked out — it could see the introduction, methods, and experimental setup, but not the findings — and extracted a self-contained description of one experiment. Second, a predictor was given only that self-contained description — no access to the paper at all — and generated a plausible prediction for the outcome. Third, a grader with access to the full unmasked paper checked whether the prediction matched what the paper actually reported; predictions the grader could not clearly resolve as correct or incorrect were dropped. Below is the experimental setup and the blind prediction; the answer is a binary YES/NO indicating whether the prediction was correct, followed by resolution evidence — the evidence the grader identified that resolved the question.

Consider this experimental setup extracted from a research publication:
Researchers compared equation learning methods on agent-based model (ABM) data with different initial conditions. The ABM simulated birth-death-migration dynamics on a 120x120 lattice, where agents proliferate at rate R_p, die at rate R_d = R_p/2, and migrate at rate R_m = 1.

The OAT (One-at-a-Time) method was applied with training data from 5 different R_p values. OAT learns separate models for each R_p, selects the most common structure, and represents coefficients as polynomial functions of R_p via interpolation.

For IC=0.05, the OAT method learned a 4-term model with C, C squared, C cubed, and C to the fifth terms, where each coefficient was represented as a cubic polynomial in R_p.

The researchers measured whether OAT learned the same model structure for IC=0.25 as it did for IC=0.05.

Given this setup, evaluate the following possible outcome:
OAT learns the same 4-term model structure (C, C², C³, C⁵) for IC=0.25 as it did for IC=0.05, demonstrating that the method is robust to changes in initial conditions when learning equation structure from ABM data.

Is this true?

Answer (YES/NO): NO